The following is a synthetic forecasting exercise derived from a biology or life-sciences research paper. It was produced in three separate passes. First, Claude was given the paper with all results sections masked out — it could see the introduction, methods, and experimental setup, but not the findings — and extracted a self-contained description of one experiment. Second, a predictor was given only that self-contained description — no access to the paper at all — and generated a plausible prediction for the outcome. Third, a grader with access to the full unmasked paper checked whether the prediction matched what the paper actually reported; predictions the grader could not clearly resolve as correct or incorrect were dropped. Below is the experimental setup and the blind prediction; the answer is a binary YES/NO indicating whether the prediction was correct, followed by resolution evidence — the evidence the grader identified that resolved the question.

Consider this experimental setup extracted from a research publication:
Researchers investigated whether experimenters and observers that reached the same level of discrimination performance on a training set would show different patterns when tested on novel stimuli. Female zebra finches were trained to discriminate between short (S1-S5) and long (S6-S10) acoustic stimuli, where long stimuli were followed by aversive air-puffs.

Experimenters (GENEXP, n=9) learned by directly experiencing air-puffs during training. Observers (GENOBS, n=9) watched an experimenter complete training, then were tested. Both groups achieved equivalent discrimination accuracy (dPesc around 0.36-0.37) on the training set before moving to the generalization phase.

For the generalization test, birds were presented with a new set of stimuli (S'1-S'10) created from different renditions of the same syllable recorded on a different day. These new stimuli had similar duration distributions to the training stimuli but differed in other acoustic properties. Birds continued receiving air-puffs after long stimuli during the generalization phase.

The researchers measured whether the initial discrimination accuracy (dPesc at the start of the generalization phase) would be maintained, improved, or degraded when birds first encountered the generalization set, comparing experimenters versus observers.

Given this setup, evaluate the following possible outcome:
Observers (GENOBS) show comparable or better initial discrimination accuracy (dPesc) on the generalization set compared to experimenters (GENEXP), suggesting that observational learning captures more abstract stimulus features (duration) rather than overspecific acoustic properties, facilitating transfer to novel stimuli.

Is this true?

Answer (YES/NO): NO